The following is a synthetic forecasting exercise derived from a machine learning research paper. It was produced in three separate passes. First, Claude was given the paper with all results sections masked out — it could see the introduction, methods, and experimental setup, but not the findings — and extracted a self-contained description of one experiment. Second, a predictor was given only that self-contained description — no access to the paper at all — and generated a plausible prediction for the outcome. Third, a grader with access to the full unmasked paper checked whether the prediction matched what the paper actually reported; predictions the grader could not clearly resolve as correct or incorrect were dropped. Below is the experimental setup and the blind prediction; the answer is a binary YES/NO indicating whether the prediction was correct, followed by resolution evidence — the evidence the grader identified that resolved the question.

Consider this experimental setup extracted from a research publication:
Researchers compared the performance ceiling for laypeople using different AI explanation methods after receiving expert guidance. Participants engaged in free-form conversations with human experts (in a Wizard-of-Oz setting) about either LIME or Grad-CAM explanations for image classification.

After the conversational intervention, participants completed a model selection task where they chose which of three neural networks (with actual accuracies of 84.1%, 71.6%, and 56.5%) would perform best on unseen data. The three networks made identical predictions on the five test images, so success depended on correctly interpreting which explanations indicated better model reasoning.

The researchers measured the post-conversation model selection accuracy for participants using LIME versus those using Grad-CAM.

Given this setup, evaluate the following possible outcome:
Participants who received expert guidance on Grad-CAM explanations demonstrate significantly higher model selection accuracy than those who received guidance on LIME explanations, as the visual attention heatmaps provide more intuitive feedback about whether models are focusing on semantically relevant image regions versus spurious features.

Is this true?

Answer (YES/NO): YES